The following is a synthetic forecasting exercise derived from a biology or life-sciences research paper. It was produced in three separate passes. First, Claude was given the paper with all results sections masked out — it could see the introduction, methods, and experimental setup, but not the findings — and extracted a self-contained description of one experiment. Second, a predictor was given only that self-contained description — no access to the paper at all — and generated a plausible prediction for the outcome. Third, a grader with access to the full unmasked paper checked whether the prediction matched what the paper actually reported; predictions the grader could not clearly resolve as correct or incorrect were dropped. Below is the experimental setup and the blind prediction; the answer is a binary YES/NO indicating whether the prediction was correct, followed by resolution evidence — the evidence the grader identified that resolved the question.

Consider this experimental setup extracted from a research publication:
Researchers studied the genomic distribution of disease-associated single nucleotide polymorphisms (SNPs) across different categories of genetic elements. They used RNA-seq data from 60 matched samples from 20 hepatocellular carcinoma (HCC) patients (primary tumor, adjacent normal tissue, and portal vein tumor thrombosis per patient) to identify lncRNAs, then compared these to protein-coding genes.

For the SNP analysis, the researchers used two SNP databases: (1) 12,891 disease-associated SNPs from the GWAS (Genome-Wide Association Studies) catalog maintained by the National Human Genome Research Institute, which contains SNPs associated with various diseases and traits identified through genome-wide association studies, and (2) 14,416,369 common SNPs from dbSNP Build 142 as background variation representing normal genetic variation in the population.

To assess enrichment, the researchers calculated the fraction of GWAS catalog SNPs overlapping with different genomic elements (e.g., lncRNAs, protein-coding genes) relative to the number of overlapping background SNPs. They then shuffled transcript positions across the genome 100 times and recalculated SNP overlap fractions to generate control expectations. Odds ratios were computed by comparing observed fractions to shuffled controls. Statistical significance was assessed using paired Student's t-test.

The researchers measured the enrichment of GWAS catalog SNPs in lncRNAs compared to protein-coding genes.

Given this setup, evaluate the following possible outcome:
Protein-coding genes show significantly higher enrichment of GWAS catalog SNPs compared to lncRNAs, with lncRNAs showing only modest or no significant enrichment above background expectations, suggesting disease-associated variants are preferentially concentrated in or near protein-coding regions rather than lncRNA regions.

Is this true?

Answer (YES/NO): NO